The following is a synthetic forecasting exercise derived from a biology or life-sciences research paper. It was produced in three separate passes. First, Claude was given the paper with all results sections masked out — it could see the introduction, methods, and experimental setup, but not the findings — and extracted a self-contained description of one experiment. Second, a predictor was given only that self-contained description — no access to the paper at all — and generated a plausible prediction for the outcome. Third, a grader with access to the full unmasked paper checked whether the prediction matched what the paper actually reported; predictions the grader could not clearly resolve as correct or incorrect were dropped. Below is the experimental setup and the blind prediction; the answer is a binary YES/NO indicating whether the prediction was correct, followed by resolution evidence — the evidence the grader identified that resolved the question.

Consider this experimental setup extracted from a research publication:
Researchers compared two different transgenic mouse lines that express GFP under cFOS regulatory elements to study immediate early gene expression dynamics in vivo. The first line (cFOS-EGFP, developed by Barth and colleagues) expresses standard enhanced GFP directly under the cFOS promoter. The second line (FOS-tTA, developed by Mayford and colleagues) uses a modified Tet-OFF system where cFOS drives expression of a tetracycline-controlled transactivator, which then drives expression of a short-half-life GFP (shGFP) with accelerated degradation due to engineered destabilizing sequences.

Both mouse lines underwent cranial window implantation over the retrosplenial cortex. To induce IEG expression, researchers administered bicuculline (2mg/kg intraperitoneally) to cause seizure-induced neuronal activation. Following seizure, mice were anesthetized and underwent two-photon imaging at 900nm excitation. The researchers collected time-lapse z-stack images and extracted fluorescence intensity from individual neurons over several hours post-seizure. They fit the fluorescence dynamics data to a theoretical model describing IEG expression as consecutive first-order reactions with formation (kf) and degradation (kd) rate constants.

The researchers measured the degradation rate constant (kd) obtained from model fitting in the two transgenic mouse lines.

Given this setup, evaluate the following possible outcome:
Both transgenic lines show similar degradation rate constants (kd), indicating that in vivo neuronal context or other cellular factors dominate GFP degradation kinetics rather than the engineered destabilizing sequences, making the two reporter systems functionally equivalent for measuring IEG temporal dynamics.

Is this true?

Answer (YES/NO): NO